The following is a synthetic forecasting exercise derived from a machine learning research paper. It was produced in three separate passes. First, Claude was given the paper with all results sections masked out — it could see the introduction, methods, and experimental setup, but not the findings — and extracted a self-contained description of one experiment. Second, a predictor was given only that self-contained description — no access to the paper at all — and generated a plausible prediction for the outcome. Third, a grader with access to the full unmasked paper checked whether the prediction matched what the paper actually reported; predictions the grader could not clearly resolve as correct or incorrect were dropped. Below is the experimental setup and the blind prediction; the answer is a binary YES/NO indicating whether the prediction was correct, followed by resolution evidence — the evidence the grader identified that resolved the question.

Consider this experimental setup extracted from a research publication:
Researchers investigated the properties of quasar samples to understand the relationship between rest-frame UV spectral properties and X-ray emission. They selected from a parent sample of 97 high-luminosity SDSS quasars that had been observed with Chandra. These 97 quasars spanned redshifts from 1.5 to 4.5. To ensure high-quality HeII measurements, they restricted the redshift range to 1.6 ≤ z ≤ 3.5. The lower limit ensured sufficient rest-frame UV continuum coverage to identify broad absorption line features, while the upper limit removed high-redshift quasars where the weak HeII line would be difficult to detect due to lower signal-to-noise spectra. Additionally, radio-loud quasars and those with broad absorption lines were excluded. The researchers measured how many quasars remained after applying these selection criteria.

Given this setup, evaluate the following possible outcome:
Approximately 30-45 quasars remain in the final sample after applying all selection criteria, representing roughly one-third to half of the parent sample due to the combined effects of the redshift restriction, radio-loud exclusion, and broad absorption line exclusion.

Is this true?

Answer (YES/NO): YES